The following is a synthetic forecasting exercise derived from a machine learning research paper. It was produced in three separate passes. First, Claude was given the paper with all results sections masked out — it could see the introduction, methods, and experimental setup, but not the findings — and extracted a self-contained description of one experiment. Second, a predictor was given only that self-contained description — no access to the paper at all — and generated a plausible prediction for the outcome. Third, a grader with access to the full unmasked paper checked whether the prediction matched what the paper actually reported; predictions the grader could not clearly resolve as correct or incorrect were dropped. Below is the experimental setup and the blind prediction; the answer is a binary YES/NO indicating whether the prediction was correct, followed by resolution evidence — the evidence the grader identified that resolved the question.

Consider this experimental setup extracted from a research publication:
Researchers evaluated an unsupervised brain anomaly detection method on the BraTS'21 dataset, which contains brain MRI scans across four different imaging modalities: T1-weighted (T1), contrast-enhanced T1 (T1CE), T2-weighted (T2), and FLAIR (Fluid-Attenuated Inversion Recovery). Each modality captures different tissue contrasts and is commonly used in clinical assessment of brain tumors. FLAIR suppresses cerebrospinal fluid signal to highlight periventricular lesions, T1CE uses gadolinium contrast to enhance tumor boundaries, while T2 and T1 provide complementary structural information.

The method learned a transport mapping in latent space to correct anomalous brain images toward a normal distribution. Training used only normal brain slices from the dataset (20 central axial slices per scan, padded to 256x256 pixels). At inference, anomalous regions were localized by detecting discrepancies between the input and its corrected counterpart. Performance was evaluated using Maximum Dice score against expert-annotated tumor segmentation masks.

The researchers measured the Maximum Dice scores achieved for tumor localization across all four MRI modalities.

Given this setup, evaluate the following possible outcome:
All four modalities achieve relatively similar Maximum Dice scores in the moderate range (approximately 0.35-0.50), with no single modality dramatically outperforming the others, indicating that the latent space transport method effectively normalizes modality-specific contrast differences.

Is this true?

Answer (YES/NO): NO